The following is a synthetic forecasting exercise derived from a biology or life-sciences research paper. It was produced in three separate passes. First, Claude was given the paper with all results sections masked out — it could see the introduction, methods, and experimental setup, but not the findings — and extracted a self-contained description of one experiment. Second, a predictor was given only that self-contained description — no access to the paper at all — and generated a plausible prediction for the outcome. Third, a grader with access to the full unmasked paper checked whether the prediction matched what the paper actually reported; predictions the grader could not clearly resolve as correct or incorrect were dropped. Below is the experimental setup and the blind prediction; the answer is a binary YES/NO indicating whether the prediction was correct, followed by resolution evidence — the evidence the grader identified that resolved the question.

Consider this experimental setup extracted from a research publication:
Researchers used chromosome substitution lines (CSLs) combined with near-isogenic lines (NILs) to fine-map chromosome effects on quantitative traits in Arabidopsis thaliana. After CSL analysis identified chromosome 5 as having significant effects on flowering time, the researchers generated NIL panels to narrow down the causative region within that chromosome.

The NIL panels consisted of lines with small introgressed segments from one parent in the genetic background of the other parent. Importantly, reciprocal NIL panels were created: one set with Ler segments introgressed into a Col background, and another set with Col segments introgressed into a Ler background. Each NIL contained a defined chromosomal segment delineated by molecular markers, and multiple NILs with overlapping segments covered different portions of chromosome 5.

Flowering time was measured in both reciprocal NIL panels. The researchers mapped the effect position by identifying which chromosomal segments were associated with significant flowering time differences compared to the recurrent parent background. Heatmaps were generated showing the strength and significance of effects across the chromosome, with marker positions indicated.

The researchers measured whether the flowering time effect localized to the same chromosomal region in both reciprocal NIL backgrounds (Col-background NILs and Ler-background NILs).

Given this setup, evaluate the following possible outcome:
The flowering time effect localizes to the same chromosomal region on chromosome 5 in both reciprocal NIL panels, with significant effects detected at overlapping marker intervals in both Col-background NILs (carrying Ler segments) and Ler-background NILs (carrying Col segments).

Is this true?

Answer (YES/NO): YES